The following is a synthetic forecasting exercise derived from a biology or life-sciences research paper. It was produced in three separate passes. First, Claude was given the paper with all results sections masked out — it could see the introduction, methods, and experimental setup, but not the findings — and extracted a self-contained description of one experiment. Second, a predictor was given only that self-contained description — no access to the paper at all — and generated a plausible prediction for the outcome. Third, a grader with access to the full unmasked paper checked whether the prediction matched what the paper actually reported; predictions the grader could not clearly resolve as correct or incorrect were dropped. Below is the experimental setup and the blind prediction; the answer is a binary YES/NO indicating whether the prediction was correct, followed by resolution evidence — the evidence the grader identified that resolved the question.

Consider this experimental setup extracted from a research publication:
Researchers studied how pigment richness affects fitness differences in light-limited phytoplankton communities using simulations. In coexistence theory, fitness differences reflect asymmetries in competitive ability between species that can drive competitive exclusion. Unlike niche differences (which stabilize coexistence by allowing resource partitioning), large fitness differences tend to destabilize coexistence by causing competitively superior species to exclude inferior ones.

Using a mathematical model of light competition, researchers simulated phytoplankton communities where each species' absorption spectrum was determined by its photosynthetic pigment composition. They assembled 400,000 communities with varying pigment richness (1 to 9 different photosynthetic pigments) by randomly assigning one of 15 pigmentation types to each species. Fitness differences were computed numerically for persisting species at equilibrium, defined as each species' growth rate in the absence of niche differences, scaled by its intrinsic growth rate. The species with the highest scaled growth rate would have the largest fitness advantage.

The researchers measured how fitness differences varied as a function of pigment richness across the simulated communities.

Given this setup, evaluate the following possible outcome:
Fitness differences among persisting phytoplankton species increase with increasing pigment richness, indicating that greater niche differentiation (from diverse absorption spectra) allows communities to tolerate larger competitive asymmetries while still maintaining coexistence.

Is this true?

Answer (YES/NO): NO